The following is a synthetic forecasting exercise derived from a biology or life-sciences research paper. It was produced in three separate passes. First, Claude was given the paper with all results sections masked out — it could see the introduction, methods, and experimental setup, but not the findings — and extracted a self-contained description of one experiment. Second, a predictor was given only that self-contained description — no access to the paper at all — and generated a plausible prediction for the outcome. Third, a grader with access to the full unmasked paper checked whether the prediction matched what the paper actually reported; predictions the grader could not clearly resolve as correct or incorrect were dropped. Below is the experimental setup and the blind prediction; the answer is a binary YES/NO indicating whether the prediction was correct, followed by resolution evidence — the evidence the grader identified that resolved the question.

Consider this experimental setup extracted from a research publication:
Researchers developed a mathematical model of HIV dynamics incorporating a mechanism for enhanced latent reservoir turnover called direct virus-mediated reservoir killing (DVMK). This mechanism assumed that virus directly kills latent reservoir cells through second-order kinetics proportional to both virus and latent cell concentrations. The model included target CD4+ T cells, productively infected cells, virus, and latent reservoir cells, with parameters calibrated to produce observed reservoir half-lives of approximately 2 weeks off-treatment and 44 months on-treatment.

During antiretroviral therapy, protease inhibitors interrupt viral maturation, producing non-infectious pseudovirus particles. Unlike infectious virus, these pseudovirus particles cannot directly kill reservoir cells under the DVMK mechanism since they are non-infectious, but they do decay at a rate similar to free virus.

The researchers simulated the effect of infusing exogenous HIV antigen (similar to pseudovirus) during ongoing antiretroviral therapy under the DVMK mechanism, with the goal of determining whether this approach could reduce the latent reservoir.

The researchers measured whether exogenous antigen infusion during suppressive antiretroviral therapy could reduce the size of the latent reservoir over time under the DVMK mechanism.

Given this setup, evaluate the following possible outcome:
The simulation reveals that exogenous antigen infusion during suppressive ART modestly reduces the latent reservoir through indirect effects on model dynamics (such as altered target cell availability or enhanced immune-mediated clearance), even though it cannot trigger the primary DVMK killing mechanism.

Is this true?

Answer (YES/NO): NO